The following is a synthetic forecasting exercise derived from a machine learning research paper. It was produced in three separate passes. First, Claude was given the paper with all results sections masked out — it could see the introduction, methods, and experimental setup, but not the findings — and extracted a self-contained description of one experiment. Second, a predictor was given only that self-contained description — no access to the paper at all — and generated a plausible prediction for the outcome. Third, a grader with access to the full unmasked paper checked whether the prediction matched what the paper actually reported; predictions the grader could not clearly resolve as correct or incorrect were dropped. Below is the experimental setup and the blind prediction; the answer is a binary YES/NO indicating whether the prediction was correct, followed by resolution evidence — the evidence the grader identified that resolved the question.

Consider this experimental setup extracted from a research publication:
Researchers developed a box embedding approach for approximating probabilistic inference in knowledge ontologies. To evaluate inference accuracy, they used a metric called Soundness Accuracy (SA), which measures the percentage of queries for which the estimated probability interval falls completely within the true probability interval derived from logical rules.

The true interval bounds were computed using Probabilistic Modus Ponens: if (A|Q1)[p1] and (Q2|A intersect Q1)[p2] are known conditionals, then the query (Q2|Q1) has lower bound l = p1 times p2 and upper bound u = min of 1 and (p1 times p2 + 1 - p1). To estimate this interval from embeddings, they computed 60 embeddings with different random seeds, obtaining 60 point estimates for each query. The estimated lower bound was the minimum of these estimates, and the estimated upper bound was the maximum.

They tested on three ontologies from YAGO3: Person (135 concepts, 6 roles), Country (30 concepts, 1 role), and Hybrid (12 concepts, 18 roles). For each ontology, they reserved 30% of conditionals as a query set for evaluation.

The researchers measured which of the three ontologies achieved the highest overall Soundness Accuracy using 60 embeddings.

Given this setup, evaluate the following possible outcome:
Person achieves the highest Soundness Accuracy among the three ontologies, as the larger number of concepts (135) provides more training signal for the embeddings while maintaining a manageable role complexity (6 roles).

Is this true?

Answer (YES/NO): NO